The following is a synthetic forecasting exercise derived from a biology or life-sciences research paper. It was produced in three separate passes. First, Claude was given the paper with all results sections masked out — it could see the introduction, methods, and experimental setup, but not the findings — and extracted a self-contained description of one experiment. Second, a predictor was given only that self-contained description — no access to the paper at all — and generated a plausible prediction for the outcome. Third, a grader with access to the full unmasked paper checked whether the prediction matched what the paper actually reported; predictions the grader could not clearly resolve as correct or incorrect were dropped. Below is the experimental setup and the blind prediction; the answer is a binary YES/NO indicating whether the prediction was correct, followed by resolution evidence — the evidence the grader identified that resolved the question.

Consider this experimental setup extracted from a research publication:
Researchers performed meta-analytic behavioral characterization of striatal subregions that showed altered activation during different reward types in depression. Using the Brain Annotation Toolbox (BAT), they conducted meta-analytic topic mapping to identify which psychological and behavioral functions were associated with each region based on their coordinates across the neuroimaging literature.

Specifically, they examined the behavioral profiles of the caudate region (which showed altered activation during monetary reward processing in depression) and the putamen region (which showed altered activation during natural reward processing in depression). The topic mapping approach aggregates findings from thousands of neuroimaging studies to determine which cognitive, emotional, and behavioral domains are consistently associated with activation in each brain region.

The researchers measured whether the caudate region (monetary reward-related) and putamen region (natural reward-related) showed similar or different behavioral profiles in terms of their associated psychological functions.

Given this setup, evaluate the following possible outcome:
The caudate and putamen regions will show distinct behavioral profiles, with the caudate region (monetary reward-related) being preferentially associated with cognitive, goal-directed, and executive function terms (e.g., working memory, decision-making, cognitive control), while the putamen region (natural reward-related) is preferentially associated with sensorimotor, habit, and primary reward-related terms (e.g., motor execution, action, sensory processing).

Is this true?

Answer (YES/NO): NO